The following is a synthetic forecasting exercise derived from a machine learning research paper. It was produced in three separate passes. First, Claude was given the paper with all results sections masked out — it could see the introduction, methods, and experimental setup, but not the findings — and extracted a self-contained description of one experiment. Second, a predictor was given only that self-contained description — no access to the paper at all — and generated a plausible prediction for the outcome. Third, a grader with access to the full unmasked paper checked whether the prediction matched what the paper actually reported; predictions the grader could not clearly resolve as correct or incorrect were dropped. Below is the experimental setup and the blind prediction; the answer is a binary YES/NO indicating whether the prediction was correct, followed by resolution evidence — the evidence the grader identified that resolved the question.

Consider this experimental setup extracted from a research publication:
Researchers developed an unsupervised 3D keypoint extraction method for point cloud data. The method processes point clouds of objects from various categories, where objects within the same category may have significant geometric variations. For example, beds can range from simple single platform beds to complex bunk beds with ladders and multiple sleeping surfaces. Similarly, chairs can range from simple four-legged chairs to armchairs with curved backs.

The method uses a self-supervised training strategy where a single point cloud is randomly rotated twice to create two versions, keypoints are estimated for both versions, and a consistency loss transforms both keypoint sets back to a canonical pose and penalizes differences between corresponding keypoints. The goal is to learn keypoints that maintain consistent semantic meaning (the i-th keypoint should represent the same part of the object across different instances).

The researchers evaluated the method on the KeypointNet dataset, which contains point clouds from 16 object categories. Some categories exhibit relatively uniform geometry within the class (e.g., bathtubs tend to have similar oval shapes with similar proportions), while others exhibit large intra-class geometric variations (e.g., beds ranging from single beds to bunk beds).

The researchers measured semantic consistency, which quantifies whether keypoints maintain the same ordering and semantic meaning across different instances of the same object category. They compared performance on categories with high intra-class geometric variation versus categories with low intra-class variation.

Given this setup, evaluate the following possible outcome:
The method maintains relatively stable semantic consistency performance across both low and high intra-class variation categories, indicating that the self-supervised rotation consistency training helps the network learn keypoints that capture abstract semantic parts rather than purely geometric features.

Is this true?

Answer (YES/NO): NO